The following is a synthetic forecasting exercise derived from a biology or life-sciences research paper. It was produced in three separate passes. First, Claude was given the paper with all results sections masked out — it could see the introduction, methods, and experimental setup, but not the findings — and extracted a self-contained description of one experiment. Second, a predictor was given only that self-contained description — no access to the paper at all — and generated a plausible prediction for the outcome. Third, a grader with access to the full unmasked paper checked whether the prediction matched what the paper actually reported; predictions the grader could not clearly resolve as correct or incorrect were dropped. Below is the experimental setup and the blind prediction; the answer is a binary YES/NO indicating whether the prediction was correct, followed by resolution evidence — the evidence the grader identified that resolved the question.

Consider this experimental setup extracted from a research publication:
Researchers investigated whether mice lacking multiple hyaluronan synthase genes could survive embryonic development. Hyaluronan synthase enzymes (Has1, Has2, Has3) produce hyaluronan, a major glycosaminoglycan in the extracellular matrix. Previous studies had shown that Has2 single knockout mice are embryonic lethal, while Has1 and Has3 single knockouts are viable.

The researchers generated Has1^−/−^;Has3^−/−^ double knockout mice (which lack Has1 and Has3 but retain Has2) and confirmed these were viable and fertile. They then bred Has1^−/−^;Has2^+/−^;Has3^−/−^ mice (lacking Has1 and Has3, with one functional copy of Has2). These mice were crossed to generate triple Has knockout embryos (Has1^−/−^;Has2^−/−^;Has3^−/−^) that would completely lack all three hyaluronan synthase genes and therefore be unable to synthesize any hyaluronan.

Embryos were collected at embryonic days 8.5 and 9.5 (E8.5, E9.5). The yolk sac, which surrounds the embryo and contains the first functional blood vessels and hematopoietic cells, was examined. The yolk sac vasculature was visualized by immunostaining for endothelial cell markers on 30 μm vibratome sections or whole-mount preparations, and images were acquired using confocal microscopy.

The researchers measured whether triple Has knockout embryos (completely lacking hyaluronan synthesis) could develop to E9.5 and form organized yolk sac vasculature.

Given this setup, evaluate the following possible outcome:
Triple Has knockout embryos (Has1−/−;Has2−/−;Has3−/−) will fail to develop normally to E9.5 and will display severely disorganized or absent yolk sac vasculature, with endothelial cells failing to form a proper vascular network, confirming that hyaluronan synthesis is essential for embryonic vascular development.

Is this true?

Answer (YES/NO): YES